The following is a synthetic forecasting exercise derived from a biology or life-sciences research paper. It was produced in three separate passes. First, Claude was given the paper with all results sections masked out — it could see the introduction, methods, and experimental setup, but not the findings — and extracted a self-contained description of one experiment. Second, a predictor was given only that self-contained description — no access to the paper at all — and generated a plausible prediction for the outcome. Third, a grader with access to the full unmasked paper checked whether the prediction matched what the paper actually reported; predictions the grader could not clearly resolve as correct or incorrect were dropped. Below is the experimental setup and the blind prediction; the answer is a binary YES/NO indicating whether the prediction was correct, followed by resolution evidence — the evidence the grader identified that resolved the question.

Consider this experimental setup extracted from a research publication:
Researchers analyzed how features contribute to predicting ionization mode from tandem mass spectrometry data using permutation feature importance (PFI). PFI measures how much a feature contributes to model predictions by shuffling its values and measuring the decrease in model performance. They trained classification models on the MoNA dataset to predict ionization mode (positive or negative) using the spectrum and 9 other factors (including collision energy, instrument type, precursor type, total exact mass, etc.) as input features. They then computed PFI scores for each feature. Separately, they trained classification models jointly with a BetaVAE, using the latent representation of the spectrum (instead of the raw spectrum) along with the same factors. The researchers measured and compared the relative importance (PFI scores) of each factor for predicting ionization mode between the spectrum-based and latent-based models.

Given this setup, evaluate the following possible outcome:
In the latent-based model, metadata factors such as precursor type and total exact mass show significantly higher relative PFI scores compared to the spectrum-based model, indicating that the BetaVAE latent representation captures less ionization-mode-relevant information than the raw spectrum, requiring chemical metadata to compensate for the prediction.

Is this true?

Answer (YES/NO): NO